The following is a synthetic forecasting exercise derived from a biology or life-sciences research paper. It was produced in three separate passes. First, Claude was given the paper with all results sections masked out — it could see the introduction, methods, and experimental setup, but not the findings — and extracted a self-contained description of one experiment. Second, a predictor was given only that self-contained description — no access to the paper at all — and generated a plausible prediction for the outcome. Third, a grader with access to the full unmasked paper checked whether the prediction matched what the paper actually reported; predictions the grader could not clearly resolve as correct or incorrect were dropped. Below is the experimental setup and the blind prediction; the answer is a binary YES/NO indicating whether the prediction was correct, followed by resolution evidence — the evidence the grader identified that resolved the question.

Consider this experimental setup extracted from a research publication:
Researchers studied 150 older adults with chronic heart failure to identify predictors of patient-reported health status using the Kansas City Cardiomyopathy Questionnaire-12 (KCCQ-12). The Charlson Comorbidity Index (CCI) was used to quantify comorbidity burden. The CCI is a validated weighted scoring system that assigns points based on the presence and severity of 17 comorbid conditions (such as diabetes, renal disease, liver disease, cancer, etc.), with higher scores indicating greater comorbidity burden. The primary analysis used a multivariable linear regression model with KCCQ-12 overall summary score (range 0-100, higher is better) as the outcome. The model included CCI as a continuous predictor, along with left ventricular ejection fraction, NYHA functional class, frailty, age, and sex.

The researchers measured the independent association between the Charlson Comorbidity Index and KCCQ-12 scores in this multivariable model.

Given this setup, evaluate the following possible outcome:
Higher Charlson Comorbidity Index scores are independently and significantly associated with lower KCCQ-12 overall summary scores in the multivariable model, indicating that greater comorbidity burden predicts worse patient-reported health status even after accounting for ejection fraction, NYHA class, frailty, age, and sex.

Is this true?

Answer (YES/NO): YES